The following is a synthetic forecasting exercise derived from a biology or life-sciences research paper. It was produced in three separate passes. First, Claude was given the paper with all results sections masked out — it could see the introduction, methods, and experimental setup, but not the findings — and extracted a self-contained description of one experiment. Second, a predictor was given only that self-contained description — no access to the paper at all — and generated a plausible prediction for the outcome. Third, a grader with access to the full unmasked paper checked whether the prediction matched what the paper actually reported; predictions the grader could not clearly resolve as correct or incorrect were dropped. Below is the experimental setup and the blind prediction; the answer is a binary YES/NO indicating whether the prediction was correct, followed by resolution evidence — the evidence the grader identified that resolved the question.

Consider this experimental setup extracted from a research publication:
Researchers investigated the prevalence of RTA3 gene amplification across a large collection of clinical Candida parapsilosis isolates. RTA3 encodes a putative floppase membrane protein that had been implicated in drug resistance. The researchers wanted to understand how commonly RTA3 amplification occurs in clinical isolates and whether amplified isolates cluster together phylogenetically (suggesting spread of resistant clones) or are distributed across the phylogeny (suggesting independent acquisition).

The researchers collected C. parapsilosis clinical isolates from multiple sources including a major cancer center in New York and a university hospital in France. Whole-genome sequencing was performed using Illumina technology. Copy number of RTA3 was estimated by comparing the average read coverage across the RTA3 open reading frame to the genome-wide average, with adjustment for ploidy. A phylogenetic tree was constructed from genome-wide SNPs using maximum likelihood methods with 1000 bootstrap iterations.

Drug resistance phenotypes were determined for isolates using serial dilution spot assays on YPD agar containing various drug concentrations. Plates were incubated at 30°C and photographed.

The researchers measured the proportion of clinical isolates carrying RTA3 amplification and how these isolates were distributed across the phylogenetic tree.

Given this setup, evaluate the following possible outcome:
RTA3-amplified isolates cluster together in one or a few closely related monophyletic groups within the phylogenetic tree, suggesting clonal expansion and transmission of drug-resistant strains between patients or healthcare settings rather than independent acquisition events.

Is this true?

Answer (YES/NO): NO